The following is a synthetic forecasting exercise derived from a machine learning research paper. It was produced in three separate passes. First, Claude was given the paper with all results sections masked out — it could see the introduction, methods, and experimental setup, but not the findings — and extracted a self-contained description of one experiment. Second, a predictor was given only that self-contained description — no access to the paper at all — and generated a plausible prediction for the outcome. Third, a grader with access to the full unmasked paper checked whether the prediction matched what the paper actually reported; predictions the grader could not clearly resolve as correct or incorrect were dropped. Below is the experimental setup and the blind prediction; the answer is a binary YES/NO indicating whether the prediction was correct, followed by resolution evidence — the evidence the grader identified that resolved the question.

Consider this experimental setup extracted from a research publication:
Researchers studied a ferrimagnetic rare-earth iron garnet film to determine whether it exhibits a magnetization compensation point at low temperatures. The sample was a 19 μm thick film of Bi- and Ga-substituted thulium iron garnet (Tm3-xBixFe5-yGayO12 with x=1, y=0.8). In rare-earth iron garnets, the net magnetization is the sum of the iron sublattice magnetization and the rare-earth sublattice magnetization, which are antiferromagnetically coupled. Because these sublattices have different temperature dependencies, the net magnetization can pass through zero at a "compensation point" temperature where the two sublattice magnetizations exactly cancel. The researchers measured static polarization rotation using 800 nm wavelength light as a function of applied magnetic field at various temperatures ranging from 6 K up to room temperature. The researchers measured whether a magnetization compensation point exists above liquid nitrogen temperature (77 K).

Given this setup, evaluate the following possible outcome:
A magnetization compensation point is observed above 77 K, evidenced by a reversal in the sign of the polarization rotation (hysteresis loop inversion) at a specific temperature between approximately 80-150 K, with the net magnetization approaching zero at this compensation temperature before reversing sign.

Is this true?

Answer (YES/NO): NO